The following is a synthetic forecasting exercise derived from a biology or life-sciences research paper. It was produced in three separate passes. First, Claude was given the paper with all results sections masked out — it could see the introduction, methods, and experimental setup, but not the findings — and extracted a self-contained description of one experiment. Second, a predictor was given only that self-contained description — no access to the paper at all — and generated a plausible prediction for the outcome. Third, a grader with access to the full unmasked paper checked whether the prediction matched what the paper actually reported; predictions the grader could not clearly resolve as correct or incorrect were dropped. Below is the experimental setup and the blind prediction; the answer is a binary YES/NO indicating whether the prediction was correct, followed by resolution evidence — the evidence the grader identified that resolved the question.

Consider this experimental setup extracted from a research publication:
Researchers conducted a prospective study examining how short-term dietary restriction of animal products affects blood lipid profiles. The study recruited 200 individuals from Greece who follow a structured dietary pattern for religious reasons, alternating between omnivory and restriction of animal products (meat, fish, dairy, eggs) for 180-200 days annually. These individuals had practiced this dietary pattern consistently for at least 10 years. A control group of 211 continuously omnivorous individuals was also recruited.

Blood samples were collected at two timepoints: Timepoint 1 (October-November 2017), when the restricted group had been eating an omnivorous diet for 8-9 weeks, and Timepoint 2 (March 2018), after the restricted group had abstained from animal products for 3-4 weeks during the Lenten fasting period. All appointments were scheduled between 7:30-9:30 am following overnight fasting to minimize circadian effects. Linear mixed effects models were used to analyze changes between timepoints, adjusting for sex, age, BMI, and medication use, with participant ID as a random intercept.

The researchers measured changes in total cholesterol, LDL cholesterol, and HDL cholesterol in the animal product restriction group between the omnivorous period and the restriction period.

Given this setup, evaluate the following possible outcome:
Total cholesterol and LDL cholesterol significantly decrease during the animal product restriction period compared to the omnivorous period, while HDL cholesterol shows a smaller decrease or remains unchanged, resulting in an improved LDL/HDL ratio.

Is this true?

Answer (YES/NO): YES